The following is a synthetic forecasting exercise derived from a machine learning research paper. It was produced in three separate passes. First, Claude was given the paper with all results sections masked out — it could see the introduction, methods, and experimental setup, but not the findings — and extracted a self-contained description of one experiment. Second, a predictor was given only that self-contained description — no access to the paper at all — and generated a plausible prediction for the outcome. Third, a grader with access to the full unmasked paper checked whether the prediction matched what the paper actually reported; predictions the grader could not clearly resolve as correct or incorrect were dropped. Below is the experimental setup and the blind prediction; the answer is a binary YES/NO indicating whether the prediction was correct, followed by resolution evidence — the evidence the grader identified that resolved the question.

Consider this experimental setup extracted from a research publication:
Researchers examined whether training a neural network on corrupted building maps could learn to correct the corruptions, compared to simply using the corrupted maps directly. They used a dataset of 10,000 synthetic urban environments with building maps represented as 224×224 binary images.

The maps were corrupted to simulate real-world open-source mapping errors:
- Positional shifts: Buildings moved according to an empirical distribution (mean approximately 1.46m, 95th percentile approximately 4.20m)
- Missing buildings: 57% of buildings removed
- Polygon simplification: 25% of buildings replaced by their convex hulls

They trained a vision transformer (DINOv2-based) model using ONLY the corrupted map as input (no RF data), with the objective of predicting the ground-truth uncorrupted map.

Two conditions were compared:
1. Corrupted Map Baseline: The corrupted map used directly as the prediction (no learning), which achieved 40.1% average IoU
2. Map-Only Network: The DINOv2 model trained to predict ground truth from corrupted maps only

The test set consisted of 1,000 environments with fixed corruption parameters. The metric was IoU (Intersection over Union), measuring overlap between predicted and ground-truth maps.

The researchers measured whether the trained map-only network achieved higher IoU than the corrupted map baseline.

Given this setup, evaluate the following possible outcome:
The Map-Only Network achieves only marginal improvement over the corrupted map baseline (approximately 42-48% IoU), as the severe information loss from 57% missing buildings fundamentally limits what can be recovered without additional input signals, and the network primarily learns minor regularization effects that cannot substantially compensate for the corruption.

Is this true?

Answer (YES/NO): NO